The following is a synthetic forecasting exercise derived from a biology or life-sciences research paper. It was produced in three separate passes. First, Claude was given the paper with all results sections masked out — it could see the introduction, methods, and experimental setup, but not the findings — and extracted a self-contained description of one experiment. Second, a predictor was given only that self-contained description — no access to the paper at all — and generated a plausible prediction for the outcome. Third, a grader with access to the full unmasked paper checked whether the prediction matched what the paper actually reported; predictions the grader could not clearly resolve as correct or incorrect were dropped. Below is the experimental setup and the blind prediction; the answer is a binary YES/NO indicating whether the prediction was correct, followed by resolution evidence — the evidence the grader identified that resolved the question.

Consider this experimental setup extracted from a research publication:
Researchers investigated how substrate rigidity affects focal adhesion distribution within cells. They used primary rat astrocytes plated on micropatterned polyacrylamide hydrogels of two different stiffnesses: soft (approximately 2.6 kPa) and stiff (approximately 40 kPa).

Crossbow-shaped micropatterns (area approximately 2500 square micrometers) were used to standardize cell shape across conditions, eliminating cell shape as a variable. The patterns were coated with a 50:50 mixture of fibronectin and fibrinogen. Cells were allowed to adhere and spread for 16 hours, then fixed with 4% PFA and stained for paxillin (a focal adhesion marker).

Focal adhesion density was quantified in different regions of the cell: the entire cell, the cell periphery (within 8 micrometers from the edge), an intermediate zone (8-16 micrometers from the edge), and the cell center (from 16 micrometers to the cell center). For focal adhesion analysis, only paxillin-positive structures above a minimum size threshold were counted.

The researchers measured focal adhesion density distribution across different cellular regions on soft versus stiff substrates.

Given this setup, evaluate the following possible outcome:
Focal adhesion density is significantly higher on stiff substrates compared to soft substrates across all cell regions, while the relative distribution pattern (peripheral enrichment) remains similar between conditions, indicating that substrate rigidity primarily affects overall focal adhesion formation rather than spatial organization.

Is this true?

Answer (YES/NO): NO